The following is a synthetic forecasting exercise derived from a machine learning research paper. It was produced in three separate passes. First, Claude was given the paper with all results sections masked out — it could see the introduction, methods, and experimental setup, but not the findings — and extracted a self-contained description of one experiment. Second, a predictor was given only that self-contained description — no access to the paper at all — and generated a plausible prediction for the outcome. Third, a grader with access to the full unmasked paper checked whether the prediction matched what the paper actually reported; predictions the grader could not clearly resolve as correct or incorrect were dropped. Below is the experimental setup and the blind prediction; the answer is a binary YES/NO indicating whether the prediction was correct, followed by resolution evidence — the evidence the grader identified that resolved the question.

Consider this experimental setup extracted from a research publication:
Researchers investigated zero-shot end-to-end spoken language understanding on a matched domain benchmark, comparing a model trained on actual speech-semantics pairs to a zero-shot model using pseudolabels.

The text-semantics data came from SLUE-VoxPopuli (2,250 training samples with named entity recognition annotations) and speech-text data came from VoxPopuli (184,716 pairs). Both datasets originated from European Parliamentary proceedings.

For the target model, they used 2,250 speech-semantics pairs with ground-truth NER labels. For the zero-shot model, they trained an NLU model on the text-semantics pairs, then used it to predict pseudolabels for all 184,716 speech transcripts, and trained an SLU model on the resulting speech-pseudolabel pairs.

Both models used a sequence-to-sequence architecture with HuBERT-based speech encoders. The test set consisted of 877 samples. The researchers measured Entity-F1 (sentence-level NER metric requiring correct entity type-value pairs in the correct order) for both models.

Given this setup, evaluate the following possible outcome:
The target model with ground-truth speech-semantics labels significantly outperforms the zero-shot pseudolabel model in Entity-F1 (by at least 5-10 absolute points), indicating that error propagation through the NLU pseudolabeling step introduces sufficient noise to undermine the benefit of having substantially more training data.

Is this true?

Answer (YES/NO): NO